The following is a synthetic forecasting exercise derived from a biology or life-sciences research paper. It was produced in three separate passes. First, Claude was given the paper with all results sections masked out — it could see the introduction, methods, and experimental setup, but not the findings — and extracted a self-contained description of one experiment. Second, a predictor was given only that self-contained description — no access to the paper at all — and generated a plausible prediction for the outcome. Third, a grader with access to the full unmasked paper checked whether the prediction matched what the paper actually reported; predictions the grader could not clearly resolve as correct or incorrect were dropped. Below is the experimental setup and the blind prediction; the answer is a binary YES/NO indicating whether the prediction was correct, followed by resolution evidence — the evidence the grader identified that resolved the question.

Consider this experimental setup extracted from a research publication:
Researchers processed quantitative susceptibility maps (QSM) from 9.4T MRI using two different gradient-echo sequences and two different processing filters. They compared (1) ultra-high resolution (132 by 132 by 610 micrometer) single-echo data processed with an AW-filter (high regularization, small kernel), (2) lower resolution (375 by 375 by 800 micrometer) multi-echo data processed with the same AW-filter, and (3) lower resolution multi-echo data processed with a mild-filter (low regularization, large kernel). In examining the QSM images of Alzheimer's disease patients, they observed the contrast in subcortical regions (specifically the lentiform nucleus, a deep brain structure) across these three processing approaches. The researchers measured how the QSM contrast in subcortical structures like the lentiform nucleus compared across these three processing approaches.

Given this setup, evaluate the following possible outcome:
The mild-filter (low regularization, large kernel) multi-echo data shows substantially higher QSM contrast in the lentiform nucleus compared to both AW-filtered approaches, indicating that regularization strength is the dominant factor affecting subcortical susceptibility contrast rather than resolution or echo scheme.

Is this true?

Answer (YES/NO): NO